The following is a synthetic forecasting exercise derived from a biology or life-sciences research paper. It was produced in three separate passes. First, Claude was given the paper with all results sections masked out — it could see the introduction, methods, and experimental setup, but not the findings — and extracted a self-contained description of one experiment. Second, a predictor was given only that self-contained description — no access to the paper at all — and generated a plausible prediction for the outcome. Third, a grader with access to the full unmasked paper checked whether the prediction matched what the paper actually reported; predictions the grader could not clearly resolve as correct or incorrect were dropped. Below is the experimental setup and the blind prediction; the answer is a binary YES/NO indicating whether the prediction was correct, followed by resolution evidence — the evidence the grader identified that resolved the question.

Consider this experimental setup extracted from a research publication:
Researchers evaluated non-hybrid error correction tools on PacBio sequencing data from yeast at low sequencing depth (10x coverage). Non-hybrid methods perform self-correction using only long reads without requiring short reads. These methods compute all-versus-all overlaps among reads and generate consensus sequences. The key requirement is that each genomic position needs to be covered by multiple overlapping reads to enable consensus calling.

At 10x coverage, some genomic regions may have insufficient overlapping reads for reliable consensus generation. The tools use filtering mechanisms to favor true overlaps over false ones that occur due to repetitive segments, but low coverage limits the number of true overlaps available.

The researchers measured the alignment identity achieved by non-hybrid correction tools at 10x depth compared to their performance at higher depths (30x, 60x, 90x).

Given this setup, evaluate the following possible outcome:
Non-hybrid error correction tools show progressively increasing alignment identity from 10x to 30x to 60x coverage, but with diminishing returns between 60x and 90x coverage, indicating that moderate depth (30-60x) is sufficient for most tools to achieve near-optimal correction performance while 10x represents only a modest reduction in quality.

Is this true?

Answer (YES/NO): NO